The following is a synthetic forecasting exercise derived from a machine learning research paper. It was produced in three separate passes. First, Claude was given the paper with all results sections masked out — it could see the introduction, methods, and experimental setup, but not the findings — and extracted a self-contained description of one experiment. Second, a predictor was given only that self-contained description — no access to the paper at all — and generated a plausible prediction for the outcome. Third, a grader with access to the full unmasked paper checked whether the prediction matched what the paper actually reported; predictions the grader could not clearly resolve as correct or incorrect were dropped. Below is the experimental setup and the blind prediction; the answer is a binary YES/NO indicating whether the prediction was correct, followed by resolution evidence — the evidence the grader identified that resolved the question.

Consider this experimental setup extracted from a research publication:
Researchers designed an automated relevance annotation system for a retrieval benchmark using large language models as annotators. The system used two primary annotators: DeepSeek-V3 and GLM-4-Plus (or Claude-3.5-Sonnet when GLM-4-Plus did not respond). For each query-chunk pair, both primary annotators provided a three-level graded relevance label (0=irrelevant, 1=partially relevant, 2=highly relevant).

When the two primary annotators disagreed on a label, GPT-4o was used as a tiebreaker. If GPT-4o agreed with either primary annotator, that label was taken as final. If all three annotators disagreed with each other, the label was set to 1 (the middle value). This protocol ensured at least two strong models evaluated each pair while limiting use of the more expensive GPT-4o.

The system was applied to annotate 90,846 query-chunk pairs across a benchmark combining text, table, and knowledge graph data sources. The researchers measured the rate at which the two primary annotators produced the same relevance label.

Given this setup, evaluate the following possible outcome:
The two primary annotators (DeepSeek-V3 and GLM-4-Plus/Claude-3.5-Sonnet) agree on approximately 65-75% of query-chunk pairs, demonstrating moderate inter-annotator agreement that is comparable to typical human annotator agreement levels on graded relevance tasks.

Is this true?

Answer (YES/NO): NO